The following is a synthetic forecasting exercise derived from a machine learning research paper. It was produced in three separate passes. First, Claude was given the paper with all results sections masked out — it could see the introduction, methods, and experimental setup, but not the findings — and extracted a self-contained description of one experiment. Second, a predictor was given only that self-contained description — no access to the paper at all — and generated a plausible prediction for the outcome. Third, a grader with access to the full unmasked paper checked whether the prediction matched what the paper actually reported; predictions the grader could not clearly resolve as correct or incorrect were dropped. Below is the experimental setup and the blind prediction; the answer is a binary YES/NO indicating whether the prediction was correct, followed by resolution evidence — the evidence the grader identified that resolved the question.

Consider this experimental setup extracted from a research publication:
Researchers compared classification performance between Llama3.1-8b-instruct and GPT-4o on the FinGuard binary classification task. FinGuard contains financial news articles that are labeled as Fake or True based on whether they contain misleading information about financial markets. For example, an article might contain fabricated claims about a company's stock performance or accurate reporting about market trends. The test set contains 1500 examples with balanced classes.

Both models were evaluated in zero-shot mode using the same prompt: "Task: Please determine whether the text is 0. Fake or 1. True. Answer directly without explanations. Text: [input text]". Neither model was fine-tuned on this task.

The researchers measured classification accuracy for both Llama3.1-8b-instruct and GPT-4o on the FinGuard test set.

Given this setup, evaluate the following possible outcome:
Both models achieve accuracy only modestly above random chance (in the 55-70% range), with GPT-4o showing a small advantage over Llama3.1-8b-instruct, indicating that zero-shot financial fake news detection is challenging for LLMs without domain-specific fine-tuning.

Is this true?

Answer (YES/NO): NO